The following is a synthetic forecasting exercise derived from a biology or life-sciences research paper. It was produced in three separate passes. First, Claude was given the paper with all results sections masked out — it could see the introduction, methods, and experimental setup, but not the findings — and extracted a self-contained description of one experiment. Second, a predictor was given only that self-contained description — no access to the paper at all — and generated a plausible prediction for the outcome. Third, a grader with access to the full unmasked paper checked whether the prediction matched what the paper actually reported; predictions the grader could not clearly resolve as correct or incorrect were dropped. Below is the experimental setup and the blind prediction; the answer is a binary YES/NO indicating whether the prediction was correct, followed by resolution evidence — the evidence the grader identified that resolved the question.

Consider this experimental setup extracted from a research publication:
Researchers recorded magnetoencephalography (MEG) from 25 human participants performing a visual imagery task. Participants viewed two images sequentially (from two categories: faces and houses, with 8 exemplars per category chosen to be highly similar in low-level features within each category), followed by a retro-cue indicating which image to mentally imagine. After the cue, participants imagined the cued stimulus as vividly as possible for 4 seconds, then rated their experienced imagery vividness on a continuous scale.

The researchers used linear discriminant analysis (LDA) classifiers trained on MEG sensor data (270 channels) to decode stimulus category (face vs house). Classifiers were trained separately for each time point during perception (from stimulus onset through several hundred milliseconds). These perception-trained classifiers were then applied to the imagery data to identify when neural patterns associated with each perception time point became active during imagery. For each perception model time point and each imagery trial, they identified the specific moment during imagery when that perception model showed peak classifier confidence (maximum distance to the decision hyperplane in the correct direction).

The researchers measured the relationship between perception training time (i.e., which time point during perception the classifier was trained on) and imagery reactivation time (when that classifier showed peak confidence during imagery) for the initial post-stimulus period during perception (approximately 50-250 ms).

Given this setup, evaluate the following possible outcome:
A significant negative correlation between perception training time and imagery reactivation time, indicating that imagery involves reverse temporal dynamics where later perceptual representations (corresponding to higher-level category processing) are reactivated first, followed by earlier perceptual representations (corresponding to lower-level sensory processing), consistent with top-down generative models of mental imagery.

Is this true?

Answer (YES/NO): YES